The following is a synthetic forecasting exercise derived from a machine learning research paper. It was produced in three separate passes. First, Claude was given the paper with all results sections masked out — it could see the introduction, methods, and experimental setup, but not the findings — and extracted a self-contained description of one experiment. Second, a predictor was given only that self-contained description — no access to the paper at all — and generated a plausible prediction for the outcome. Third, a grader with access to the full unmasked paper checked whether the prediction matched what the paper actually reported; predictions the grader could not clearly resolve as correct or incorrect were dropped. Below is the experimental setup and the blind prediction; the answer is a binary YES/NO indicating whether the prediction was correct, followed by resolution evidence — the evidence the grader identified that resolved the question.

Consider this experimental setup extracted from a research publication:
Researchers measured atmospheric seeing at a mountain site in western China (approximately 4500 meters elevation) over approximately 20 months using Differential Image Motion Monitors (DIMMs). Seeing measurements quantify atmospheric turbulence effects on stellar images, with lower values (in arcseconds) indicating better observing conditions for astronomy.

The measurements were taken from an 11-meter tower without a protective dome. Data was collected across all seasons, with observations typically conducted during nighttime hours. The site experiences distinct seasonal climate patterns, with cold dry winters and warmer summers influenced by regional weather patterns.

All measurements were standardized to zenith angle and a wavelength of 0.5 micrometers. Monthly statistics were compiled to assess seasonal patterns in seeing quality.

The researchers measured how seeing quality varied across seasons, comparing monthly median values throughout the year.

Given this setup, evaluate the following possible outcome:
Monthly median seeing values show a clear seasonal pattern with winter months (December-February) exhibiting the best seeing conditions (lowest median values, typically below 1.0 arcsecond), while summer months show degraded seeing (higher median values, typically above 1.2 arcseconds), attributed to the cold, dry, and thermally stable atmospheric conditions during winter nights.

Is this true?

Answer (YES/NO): NO